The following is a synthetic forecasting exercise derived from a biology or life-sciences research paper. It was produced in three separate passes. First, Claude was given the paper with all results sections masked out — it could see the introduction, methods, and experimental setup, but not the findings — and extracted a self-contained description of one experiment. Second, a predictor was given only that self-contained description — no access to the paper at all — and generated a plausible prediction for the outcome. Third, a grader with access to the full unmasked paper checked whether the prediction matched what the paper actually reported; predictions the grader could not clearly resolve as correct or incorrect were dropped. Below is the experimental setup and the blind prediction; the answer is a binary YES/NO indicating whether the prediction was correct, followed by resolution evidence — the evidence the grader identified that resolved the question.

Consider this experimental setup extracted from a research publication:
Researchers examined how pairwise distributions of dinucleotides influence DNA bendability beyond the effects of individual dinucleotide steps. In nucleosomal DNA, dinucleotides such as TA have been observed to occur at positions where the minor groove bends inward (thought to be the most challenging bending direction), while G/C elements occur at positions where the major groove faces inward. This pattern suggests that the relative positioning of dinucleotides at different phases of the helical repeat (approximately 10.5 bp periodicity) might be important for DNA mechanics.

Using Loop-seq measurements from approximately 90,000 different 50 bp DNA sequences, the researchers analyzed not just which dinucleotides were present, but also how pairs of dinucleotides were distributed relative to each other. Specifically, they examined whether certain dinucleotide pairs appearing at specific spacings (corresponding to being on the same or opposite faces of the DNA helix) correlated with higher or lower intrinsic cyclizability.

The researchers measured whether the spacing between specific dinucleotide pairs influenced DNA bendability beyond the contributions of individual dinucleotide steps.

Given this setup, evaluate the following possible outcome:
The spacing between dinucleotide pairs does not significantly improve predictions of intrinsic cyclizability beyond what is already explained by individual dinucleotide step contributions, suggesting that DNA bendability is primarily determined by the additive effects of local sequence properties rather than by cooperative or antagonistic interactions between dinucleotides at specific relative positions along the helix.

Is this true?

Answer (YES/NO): NO